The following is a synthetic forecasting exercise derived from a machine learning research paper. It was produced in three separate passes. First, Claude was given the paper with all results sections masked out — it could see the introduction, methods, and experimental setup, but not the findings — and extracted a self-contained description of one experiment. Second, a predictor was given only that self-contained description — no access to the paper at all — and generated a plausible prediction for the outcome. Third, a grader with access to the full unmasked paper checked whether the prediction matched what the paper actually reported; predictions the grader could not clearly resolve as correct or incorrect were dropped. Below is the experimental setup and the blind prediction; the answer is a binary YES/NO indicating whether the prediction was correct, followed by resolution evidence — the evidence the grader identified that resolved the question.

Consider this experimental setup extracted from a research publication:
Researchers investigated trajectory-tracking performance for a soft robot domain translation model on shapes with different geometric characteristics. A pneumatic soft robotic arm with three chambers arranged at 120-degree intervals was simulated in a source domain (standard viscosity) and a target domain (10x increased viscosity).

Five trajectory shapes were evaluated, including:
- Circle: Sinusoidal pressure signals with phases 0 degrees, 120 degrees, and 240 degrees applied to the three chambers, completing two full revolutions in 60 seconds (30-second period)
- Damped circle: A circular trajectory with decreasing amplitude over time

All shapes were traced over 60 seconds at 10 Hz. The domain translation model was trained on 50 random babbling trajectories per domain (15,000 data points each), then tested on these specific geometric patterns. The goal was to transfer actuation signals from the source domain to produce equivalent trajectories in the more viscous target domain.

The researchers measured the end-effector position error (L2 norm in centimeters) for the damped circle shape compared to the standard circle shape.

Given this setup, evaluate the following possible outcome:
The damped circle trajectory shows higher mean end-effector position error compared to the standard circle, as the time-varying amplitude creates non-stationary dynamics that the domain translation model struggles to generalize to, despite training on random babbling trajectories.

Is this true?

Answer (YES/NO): NO